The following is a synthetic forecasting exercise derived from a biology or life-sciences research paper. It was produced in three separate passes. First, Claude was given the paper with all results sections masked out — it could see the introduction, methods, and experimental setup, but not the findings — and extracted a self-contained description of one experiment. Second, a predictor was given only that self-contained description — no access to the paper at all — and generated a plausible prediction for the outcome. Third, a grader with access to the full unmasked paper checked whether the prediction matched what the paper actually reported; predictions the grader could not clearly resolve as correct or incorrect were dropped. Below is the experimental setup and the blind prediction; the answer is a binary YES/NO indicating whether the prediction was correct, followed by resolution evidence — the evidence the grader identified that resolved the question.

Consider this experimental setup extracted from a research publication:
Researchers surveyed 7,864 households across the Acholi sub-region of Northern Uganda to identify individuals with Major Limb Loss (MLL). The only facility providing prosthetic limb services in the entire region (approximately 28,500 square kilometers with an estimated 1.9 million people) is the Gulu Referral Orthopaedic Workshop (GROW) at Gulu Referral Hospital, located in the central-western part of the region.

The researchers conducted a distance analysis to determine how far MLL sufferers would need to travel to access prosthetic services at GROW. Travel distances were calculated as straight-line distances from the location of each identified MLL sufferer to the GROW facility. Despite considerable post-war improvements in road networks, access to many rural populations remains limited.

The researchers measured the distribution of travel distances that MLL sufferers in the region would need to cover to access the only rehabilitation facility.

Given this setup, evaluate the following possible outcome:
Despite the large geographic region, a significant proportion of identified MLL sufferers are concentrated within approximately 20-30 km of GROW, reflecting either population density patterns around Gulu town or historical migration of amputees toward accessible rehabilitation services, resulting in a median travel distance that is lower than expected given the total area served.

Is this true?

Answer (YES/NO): NO